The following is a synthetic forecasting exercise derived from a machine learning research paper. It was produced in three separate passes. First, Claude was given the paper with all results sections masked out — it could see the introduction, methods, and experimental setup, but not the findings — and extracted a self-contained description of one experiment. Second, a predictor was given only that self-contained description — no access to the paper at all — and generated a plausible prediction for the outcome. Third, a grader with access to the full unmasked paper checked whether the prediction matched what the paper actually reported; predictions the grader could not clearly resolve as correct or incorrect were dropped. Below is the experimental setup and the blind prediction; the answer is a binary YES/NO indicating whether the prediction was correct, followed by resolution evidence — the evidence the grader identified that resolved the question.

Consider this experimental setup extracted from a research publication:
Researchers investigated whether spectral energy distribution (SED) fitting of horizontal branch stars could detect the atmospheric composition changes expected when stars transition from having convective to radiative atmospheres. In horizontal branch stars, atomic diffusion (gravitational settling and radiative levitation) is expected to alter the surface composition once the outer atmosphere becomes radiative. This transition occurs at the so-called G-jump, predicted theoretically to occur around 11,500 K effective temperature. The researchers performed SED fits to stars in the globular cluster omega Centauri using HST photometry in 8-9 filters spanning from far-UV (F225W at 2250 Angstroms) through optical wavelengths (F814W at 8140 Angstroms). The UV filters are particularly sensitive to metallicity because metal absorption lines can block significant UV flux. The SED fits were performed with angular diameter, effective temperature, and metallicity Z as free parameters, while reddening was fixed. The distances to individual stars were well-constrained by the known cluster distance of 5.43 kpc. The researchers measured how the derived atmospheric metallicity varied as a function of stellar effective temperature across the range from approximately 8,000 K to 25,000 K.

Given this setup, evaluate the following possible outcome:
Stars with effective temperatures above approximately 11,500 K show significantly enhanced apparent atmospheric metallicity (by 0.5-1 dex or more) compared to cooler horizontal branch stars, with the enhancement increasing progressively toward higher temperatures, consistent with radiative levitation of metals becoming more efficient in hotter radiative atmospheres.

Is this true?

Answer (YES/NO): NO